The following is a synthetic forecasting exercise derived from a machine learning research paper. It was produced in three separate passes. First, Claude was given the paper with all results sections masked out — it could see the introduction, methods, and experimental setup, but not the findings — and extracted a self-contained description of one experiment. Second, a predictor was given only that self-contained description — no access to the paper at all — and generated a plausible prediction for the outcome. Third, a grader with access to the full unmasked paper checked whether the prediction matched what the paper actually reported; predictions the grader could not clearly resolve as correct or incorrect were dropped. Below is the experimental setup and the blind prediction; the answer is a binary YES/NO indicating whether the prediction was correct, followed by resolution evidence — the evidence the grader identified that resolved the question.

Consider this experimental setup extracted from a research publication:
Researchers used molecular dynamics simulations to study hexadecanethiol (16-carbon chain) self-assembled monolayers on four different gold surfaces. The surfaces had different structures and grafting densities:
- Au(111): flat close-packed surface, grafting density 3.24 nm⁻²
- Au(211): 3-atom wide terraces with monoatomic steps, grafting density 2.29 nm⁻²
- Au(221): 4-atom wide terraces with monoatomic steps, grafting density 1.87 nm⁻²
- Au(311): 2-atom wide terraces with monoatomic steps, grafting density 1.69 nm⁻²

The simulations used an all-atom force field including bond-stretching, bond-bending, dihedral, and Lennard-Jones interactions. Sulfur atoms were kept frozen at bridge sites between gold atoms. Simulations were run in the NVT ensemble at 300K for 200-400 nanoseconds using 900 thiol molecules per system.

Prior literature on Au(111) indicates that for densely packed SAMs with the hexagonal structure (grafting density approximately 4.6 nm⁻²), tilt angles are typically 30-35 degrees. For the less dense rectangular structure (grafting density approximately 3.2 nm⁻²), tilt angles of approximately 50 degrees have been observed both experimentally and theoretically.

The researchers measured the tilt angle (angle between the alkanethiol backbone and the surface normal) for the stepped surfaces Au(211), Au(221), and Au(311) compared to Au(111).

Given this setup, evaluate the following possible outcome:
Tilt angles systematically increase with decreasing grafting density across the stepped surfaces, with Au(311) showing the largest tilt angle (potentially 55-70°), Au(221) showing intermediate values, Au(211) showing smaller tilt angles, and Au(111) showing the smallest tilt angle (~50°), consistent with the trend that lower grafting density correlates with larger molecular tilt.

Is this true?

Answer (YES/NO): YES